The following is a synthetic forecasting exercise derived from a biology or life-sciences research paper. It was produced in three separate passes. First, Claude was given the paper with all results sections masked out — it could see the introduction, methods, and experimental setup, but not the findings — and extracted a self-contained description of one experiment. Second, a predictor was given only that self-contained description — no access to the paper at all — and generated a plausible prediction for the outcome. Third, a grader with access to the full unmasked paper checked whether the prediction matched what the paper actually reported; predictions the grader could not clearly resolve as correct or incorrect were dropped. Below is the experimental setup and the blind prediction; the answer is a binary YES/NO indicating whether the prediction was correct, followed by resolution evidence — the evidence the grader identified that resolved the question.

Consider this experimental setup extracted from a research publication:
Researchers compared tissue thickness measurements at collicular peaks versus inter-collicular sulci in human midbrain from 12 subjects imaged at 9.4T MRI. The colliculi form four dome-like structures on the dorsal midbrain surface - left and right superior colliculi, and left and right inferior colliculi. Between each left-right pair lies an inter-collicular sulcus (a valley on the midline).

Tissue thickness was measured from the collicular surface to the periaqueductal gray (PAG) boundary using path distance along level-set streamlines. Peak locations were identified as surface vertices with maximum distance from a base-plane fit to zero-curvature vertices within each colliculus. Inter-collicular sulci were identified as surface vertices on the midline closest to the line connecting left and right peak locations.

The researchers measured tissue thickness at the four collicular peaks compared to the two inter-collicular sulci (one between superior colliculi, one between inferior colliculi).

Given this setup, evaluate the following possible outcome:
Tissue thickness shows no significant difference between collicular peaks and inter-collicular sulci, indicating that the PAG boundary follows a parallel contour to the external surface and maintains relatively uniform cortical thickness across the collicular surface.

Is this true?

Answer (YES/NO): NO